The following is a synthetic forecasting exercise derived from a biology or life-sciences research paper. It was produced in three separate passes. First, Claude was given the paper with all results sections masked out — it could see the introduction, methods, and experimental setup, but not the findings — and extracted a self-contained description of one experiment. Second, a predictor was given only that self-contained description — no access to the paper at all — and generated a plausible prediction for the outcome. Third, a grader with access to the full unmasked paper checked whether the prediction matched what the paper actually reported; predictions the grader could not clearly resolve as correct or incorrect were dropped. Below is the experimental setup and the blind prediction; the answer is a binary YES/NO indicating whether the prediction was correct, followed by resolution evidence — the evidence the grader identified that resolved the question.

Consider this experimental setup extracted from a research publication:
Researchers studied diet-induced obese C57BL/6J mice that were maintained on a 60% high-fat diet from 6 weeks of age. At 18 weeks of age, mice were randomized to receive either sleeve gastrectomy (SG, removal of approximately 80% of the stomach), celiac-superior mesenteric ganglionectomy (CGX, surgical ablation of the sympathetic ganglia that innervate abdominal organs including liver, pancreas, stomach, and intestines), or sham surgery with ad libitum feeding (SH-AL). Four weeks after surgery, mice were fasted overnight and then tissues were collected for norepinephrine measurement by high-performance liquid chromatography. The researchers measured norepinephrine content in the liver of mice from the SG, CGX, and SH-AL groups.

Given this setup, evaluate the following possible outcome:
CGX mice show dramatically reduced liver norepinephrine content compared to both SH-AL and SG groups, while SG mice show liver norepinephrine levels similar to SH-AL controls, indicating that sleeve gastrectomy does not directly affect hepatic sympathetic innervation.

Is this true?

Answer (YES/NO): NO